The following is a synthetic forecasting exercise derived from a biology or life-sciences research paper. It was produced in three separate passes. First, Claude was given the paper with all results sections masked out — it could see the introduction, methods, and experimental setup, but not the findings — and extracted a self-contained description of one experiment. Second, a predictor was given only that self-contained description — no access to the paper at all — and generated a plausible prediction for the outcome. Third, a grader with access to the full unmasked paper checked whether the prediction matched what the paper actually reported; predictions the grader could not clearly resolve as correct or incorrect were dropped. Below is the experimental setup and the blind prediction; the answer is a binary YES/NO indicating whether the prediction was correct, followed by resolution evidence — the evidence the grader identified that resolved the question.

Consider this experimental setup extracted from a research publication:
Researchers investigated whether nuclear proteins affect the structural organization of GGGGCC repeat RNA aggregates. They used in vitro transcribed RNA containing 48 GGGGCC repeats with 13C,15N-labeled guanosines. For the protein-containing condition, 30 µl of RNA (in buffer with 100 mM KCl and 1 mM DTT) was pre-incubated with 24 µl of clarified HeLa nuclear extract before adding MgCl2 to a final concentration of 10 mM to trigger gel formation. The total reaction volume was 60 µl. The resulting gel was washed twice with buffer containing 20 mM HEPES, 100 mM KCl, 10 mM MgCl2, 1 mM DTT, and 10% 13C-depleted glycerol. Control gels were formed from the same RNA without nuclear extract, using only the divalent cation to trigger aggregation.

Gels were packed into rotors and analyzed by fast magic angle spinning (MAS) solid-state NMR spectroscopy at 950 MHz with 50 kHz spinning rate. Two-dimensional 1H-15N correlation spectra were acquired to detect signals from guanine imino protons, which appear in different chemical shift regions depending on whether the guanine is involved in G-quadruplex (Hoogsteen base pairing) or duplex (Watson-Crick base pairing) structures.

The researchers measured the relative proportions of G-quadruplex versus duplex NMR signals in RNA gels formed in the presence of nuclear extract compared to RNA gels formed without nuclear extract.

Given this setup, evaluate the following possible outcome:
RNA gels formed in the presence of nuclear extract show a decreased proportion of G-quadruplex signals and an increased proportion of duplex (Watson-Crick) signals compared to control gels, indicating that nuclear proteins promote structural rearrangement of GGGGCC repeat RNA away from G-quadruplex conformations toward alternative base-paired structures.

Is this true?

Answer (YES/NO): NO